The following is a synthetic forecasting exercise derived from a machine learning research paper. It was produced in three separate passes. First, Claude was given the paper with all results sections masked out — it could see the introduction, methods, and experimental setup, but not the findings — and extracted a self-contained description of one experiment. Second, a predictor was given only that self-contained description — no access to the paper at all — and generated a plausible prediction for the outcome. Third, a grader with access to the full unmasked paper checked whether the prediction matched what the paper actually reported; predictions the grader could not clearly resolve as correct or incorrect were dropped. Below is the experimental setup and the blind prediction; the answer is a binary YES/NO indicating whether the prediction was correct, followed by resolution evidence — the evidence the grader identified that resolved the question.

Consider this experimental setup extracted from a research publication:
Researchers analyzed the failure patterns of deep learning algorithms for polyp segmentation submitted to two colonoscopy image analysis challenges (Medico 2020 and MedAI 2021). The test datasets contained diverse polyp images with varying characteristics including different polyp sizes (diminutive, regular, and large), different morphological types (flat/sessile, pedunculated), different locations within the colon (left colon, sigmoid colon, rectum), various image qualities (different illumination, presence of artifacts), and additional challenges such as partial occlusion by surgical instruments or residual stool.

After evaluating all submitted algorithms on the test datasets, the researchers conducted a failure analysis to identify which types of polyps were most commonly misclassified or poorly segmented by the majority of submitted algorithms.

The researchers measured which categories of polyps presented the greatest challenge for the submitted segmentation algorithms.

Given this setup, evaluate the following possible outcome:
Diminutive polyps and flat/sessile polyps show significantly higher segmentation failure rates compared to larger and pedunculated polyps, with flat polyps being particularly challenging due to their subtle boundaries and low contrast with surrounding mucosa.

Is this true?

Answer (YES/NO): NO